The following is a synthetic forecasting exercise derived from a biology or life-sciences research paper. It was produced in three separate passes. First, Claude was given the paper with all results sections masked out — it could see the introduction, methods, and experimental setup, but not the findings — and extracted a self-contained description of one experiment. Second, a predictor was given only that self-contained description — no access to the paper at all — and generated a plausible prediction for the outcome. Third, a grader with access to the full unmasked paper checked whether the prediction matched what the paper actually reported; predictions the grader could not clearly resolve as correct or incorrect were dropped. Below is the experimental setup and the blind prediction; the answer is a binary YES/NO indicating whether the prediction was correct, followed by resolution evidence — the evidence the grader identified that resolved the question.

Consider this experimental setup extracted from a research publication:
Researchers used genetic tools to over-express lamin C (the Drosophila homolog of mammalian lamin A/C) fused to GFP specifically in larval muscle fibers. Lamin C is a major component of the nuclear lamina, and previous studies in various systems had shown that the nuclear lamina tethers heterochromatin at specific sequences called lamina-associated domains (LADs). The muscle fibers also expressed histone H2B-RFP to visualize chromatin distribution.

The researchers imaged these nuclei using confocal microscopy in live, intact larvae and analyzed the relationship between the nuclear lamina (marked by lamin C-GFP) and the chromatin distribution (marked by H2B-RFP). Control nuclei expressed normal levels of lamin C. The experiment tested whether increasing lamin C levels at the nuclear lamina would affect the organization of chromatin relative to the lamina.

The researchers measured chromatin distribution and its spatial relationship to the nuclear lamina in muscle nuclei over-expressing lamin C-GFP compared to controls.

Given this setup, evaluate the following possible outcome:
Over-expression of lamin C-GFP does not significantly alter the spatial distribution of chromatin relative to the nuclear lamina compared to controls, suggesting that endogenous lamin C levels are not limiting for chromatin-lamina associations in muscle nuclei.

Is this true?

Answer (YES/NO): NO